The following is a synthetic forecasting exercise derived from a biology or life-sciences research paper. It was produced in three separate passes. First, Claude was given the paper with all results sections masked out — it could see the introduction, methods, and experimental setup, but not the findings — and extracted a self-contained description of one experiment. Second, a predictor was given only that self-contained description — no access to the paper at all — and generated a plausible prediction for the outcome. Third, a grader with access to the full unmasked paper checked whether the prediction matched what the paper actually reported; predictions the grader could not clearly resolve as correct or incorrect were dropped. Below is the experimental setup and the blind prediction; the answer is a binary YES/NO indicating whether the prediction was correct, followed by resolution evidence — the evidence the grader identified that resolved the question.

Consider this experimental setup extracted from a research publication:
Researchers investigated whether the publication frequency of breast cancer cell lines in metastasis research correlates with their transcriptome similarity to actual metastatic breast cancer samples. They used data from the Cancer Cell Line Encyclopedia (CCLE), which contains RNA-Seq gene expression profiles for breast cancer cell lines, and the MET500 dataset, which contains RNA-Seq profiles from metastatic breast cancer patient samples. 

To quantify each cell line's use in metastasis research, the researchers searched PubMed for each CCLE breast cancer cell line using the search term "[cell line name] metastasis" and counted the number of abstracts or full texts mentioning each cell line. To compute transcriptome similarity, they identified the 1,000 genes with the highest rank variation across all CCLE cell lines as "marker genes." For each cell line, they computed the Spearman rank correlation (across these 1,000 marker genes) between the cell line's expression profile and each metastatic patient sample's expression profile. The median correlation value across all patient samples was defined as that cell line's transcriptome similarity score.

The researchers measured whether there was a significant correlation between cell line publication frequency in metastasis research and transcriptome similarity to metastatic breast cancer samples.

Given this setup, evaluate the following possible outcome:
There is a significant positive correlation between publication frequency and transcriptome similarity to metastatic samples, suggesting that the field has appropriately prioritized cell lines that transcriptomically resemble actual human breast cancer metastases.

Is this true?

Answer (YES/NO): NO